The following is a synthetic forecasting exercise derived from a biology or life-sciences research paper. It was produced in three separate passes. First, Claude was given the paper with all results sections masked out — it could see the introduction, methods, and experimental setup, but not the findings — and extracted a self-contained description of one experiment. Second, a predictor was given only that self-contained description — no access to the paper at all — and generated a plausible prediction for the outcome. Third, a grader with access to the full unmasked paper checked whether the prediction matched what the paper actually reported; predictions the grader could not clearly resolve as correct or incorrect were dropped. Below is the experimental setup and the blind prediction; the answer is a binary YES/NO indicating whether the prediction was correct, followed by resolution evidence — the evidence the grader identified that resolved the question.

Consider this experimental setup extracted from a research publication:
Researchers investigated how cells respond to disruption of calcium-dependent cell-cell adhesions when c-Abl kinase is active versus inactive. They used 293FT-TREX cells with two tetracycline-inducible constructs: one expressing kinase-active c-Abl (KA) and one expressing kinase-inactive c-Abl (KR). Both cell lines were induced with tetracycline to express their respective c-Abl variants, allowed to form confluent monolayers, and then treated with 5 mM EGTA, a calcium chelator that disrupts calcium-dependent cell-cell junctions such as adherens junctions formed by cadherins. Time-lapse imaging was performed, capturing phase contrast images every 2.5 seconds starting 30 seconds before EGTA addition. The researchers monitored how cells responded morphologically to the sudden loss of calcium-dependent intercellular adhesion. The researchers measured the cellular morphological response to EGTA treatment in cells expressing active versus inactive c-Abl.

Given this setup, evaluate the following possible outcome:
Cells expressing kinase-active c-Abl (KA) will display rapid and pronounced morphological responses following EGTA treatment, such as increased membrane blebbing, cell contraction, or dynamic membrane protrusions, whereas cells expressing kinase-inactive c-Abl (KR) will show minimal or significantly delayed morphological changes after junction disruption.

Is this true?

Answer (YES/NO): YES